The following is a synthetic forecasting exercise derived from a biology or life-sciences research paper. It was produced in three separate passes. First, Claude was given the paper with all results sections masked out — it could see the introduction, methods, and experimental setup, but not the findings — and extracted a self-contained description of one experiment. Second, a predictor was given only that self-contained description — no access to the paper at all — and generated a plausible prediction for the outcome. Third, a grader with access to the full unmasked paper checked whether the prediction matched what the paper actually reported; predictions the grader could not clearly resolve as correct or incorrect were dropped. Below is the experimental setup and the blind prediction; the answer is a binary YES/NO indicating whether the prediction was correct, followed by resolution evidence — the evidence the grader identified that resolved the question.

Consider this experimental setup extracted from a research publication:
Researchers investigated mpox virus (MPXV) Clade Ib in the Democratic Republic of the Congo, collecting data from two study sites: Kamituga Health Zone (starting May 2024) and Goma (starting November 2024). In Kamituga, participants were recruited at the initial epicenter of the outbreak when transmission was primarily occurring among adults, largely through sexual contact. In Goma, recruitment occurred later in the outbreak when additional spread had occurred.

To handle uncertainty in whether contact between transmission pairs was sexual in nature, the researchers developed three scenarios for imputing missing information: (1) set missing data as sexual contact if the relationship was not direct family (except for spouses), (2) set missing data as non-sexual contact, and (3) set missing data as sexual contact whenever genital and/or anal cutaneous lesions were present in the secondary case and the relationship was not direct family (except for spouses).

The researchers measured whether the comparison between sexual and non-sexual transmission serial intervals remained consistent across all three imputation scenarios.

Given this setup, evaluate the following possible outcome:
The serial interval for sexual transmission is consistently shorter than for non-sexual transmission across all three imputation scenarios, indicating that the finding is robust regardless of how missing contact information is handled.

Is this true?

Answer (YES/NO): YES